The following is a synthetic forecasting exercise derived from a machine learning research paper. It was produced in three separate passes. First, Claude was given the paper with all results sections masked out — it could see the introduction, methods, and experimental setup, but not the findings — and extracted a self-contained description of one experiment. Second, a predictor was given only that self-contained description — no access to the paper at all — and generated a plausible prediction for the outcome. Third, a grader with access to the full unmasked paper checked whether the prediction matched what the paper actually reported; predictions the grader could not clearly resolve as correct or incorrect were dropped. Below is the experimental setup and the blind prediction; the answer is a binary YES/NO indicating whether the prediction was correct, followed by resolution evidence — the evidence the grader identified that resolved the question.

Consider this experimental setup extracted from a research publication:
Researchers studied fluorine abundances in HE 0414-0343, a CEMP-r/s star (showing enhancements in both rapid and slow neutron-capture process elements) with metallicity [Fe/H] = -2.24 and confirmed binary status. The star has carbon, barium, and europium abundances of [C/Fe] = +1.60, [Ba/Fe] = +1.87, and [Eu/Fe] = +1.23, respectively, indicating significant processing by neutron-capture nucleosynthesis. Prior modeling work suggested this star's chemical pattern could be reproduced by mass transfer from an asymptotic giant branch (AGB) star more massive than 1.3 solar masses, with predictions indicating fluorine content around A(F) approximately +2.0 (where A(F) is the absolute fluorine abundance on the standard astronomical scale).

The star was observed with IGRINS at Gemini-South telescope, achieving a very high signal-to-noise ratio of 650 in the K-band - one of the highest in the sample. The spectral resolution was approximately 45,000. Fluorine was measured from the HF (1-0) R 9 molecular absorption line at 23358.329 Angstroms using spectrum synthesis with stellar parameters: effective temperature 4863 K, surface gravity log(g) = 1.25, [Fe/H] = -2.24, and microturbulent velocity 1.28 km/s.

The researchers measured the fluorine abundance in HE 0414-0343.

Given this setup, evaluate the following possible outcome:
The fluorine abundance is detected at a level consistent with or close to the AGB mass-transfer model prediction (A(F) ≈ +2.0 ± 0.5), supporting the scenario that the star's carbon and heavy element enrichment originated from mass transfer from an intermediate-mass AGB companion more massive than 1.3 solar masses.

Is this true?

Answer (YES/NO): NO